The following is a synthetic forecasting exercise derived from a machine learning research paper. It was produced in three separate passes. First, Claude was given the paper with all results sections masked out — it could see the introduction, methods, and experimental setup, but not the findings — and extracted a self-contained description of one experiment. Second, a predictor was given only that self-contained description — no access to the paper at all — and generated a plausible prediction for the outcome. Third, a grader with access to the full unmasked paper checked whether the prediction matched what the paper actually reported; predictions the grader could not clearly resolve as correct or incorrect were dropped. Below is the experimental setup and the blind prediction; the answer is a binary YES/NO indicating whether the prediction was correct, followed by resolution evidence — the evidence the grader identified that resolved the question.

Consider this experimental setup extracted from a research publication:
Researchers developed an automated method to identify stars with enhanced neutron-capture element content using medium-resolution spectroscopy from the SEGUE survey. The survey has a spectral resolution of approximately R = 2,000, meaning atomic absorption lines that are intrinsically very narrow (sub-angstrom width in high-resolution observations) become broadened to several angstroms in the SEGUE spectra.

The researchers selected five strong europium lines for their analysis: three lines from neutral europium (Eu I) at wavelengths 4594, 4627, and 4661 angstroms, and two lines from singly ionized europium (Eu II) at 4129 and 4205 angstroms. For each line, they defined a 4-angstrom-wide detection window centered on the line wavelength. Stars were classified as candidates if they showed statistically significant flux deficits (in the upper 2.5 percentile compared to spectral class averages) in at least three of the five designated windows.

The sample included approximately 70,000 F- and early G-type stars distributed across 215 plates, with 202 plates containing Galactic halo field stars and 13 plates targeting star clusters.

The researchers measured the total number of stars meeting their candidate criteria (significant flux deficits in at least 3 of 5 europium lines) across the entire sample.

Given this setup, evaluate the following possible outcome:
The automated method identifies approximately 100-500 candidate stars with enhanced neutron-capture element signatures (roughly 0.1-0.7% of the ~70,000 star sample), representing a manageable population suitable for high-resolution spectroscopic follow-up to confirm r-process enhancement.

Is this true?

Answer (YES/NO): NO